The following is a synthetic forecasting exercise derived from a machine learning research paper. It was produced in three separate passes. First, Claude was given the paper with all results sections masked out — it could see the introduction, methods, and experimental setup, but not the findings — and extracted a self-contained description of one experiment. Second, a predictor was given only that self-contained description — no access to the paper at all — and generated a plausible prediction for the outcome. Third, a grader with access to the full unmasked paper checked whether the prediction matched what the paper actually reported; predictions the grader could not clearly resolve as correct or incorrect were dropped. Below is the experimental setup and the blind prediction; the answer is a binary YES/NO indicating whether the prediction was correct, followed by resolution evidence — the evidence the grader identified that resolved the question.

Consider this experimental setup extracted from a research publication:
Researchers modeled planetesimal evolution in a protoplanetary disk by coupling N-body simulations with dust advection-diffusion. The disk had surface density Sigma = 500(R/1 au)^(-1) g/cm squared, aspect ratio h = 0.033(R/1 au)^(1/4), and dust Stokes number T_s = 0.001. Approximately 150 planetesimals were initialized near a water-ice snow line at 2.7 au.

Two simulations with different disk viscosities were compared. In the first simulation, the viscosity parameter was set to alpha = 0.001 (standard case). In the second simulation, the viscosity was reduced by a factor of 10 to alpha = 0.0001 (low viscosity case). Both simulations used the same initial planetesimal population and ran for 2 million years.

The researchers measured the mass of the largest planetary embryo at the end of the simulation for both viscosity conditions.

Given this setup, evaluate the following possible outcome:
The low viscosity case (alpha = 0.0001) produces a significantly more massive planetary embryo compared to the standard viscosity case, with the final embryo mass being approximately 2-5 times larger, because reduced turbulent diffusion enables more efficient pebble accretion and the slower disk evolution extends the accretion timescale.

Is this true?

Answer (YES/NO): NO